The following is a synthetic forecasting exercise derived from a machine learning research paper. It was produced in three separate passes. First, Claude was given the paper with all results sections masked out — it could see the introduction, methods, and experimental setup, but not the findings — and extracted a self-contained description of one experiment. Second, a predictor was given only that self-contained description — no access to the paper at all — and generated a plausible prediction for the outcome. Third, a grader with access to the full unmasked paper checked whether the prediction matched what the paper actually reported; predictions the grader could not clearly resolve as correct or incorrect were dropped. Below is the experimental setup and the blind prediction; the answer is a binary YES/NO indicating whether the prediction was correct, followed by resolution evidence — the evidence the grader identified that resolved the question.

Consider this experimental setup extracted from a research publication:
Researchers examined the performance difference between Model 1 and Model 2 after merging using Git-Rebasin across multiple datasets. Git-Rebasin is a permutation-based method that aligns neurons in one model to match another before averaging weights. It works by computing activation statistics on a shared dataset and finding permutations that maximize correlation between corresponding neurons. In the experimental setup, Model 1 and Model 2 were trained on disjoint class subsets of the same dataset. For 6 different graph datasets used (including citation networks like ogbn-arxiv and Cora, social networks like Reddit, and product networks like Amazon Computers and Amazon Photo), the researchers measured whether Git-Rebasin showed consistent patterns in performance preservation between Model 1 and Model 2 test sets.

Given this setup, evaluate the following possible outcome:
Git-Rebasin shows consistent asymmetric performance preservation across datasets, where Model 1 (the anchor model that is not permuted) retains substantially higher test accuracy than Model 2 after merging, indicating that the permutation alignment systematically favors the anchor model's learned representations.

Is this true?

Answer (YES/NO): YES